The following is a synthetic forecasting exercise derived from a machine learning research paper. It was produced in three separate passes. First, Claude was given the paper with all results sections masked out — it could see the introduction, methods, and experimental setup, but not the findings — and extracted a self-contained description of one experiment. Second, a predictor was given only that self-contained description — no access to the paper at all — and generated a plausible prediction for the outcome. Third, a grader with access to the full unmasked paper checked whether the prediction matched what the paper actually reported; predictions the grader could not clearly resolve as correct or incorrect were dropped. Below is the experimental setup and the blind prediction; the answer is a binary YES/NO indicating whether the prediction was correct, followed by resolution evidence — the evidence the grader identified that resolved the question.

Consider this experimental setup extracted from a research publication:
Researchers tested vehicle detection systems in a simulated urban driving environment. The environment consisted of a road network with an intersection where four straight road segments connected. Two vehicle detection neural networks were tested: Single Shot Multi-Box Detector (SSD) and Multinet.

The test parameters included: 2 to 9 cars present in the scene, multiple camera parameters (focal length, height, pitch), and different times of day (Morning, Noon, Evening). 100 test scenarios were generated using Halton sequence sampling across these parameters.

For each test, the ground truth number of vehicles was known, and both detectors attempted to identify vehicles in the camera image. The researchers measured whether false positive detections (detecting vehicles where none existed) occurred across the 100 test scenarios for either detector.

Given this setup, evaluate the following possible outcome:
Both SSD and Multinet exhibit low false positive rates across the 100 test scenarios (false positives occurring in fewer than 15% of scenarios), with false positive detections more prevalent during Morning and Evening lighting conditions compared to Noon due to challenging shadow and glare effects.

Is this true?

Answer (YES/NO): NO